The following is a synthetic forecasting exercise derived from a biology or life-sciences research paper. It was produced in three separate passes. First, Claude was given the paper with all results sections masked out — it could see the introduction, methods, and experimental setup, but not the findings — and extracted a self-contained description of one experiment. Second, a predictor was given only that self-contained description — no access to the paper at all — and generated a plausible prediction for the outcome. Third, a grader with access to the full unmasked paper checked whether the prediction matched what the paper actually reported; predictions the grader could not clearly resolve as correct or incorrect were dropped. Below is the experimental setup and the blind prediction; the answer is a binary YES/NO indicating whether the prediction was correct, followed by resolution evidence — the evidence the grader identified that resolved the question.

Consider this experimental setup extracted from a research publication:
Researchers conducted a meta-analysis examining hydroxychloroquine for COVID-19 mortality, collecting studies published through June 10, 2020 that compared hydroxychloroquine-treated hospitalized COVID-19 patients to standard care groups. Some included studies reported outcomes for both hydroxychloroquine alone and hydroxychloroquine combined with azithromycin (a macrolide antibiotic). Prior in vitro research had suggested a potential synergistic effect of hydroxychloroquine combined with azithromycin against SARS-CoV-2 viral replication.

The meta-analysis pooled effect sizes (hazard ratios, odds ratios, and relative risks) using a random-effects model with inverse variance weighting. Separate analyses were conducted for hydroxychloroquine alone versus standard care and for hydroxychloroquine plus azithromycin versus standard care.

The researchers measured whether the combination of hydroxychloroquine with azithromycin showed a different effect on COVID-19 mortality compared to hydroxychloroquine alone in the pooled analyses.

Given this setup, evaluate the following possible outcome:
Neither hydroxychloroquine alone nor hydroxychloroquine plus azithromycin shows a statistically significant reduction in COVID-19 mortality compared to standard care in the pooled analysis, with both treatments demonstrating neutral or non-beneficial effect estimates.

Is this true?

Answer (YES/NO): NO